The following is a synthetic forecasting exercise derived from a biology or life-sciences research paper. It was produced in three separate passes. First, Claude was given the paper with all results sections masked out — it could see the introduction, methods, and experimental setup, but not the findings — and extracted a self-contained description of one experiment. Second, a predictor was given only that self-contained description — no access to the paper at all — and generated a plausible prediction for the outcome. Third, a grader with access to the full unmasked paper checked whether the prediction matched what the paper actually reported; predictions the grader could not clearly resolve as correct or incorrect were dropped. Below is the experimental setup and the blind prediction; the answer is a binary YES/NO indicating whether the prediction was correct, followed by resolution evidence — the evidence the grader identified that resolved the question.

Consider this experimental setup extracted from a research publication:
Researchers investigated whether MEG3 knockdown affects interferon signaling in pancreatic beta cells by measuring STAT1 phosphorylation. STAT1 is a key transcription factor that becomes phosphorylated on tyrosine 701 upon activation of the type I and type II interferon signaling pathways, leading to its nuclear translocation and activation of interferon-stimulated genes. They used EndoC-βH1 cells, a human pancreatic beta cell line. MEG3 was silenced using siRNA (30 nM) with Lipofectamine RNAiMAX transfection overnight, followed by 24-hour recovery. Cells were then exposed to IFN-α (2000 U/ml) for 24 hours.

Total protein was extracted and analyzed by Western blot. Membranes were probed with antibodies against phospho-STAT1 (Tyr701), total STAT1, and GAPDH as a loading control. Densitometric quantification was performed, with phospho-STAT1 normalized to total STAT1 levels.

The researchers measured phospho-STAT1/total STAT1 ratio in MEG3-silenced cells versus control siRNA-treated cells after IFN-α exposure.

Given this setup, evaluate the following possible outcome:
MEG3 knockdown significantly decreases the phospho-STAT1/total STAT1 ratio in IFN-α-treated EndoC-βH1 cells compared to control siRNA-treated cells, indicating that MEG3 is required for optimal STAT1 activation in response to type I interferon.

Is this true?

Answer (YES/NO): NO